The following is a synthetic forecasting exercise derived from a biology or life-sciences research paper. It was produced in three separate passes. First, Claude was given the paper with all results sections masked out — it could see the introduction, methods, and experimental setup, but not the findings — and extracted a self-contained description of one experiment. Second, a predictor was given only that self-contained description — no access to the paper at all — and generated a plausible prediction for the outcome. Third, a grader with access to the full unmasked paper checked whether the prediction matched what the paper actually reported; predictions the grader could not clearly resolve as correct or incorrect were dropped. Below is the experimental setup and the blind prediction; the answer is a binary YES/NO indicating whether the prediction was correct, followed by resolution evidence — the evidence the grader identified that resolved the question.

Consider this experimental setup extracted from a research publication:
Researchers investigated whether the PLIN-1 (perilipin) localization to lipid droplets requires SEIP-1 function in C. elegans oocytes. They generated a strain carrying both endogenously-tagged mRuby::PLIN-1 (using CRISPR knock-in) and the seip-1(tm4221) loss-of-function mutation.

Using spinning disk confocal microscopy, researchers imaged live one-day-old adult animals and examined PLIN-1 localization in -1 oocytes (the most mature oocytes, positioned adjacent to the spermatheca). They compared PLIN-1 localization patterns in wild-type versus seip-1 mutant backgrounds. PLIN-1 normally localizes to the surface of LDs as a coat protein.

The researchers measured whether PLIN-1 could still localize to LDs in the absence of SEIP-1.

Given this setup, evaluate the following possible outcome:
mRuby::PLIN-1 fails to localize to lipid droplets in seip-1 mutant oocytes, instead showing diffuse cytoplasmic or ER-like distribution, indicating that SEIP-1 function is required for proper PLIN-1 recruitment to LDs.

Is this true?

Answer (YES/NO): NO